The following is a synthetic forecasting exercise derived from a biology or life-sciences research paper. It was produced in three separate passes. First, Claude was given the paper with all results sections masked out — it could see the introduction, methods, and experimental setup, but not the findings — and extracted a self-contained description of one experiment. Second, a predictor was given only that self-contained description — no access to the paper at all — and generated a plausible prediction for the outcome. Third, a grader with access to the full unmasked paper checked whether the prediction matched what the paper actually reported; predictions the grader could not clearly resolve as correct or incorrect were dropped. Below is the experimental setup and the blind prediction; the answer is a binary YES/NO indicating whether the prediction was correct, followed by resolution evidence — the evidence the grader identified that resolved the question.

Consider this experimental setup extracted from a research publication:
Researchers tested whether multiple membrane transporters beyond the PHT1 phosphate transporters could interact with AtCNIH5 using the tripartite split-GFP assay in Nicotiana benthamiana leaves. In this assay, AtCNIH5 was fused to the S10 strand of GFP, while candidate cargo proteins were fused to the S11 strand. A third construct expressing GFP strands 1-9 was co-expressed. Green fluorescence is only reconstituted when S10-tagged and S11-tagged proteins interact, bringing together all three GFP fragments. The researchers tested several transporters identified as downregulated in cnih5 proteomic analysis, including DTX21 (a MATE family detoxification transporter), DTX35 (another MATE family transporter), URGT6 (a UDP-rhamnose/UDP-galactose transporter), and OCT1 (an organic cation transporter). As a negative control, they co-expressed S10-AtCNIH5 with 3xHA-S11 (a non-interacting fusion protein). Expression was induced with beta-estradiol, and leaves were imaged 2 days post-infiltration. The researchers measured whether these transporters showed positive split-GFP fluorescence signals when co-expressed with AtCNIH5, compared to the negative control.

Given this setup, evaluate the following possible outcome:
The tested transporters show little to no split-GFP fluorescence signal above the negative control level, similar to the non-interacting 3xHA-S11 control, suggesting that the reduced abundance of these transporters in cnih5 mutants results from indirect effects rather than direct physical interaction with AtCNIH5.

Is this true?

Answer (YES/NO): NO